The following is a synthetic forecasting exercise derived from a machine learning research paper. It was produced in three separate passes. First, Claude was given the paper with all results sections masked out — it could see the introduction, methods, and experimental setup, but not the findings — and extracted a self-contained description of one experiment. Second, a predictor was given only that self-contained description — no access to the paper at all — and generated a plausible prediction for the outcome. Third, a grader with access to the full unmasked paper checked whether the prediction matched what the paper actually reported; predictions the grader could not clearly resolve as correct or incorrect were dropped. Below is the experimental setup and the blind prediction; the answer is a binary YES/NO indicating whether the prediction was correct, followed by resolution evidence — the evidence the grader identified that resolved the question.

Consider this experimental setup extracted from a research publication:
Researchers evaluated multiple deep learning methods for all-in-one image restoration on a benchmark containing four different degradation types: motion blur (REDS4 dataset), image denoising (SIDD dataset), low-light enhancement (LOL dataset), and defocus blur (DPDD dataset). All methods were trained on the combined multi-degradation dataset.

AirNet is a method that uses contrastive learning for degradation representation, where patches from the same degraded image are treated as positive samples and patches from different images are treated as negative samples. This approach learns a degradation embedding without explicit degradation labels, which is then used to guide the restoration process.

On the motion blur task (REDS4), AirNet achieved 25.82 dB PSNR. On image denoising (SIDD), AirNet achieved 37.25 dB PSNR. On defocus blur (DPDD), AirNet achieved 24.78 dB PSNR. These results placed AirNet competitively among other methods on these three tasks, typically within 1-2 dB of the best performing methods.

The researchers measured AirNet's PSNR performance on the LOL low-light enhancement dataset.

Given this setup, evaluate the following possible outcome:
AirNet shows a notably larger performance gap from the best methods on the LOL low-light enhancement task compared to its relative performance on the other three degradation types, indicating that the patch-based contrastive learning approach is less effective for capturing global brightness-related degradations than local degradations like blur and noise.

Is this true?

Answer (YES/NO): YES